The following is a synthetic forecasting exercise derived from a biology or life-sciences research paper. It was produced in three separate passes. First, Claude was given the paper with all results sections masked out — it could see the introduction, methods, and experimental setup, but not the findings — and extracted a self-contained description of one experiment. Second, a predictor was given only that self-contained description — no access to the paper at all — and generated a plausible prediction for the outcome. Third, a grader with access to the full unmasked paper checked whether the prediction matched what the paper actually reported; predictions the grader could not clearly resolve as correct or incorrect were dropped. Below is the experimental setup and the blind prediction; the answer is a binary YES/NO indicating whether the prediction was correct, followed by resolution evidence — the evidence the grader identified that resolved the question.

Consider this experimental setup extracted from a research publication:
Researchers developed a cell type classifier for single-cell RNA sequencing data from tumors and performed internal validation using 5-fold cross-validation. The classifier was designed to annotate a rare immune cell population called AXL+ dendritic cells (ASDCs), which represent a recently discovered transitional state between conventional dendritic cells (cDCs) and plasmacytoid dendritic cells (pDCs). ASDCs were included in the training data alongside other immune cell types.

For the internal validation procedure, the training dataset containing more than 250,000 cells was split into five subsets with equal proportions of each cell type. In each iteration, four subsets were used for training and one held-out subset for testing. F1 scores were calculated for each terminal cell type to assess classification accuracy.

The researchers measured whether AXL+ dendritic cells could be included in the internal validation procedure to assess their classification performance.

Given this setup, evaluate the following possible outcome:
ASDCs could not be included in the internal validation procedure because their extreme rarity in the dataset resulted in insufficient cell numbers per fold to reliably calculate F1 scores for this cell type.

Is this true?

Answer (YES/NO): YES